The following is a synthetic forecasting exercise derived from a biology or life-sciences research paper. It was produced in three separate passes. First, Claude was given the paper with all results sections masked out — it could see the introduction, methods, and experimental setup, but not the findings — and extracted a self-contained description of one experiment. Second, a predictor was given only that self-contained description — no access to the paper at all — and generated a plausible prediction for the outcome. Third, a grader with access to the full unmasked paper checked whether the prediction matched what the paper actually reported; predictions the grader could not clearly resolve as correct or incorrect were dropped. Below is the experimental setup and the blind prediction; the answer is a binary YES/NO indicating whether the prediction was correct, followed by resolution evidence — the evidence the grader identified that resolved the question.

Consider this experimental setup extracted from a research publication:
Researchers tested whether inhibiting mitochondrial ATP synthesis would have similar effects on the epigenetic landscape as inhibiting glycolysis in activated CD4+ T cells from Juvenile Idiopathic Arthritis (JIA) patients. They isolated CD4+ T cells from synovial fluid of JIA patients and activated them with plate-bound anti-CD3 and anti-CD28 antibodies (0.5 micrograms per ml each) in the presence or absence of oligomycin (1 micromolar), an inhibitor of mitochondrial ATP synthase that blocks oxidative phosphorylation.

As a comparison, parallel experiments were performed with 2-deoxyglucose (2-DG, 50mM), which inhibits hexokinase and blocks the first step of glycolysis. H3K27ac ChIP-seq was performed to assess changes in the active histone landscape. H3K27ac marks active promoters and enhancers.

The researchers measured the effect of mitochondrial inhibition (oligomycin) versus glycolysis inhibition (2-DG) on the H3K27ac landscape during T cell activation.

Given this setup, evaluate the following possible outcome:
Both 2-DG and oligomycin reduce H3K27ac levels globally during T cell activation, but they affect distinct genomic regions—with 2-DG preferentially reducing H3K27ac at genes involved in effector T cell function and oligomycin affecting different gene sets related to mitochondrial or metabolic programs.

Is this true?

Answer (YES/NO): NO